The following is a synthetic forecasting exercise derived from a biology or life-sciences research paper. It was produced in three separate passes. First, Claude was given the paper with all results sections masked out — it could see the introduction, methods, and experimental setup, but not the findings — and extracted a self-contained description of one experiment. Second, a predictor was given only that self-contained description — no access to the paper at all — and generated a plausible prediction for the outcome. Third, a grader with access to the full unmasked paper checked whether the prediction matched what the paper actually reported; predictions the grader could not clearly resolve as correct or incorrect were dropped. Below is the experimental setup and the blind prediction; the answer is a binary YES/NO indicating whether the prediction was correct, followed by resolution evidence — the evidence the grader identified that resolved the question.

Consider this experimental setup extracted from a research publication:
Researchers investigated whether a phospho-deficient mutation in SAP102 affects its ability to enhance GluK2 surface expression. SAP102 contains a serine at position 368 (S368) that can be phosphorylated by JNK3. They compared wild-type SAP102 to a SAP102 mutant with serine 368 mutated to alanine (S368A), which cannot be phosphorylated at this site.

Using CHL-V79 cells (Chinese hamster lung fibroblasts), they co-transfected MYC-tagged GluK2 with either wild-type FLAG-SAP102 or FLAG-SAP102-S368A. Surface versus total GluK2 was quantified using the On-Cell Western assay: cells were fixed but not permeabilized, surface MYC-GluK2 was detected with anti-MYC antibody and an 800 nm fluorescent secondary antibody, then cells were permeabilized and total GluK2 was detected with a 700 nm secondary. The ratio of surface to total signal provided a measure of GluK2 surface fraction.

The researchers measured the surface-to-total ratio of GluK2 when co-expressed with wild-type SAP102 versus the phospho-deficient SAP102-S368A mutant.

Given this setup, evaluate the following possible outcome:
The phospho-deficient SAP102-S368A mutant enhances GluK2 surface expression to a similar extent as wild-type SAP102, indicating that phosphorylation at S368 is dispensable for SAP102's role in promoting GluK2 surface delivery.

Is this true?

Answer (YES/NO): NO